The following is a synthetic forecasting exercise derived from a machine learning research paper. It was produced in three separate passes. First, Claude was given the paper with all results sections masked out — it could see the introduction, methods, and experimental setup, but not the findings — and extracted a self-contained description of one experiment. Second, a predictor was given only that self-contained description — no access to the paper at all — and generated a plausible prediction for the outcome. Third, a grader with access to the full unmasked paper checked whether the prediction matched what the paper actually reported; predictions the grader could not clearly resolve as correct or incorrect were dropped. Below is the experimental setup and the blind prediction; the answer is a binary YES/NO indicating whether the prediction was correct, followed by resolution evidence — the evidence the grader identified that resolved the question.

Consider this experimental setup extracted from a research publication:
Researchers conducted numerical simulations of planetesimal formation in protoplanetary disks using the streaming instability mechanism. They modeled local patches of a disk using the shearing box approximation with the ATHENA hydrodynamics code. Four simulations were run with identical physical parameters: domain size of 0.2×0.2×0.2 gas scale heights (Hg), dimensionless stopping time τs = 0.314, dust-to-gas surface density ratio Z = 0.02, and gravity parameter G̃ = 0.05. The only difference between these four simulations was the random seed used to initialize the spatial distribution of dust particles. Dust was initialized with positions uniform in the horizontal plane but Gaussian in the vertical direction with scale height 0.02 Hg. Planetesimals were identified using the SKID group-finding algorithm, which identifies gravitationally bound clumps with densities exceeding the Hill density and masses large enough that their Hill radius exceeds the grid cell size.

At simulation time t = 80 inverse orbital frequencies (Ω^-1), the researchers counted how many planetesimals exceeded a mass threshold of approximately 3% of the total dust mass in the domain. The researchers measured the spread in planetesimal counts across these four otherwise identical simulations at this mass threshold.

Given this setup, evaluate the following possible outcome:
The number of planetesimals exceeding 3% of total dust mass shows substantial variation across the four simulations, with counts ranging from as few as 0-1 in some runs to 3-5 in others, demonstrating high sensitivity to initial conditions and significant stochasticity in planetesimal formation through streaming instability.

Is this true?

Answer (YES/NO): NO